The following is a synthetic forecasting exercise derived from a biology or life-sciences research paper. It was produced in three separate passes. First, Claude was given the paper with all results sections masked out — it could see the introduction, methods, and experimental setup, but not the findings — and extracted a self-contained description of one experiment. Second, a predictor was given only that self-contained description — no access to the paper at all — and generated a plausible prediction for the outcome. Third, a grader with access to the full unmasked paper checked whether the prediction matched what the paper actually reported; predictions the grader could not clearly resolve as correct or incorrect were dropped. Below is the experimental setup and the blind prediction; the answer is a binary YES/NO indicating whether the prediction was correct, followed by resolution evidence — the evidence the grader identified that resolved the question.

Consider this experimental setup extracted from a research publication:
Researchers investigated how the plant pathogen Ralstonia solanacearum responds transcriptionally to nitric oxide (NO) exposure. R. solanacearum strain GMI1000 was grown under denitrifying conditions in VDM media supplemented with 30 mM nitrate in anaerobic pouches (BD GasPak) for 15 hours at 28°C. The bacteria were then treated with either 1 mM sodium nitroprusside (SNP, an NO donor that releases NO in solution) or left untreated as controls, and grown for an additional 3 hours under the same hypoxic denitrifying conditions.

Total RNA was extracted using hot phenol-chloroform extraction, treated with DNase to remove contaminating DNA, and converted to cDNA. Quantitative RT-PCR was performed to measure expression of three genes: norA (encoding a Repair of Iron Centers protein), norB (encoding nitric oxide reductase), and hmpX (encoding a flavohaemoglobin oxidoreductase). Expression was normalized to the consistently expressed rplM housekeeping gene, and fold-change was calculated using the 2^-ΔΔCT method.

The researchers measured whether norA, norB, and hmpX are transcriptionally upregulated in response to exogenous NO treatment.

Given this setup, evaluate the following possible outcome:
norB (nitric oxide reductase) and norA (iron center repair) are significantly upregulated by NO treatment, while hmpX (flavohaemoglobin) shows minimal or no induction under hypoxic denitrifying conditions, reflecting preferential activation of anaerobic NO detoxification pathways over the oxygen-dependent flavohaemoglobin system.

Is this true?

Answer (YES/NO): NO